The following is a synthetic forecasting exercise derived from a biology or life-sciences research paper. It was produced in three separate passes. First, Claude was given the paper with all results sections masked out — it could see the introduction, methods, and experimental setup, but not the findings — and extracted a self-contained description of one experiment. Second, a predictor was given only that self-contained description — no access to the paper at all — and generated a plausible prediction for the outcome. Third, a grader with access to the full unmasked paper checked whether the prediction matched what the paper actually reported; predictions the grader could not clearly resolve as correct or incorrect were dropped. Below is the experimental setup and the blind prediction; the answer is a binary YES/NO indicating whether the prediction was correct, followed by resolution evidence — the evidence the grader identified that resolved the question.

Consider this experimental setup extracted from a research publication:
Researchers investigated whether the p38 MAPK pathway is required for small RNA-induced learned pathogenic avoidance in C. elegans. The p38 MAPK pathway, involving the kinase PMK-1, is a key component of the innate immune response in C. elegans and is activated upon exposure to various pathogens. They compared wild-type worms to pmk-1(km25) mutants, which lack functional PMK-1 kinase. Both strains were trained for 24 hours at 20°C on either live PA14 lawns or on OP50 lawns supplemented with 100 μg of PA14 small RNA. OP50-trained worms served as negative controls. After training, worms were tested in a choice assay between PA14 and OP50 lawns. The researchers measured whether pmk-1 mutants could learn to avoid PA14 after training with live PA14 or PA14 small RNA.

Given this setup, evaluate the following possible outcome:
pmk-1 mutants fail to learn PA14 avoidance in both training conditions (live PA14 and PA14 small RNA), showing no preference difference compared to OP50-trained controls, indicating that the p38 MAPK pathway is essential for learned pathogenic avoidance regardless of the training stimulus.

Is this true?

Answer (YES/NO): NO